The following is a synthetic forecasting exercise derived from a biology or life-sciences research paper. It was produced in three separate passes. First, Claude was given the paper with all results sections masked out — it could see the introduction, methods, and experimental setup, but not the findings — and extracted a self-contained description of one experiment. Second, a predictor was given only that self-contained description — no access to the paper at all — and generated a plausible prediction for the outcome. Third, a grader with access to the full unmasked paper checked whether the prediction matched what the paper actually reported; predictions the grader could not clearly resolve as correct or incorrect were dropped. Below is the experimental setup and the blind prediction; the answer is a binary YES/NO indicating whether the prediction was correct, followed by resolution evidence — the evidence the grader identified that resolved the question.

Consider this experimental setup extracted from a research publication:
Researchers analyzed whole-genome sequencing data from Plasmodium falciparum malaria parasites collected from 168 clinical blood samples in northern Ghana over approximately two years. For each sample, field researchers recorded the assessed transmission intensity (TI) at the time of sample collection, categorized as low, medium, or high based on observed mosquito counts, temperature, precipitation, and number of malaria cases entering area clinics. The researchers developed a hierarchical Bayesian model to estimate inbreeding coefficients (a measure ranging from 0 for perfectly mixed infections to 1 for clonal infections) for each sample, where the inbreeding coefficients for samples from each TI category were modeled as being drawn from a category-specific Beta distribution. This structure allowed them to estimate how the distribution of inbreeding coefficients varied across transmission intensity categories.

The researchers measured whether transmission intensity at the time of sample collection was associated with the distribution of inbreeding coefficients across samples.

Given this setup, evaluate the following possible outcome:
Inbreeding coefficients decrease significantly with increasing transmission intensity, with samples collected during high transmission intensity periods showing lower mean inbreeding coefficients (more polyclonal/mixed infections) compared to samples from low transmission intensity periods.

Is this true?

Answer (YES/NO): NO